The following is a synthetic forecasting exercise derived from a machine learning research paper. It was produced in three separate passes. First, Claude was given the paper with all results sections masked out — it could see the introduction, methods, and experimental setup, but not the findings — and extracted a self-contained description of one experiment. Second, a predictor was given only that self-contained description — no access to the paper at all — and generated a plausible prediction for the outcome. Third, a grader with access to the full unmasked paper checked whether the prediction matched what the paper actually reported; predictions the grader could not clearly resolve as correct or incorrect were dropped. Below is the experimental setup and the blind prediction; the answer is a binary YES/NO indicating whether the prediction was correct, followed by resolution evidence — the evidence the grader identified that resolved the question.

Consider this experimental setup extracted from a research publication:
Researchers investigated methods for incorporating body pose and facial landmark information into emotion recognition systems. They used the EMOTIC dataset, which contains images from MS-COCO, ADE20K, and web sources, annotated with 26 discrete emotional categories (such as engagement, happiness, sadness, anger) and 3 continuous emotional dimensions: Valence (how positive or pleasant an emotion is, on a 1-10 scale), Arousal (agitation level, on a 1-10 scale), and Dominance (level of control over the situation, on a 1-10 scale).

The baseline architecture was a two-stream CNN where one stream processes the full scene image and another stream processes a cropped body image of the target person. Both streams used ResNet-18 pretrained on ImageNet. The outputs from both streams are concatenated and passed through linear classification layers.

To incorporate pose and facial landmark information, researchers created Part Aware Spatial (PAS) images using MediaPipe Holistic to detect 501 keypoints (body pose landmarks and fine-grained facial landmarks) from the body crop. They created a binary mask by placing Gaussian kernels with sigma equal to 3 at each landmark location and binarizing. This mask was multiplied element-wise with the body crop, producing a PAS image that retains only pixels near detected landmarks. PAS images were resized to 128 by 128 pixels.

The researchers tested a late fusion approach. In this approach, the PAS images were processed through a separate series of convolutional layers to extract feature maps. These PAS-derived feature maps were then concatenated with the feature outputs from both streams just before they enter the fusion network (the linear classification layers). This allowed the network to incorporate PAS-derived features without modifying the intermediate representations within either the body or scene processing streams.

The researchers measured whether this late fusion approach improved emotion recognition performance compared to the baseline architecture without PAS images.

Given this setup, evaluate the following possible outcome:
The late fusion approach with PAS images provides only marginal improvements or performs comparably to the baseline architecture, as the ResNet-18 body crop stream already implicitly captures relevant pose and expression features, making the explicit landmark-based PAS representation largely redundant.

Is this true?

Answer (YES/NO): NO